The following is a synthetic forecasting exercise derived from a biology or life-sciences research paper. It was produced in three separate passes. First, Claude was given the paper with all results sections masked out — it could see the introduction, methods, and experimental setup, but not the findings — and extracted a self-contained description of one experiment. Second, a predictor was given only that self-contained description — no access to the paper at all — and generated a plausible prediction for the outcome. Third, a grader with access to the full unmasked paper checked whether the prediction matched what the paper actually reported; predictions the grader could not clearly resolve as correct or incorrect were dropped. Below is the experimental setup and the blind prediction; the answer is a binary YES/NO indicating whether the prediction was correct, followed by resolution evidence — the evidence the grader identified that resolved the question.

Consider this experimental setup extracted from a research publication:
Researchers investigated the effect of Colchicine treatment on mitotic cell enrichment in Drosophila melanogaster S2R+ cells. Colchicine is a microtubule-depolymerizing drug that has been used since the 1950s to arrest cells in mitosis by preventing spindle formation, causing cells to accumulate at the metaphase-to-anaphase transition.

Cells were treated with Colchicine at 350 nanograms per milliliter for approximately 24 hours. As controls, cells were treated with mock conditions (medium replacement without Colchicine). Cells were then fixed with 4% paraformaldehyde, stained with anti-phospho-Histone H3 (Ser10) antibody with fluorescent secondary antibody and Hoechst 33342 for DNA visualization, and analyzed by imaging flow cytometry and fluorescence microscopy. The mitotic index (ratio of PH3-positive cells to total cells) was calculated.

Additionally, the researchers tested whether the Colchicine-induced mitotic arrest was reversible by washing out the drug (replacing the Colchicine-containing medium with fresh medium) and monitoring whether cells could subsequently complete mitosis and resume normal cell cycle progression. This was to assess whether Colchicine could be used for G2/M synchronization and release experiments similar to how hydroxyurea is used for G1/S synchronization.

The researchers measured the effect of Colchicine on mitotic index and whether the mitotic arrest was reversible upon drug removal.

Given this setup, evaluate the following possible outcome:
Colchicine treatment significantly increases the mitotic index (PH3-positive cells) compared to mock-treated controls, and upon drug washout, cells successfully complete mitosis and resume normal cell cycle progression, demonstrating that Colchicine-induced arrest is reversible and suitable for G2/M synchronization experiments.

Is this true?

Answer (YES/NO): NO